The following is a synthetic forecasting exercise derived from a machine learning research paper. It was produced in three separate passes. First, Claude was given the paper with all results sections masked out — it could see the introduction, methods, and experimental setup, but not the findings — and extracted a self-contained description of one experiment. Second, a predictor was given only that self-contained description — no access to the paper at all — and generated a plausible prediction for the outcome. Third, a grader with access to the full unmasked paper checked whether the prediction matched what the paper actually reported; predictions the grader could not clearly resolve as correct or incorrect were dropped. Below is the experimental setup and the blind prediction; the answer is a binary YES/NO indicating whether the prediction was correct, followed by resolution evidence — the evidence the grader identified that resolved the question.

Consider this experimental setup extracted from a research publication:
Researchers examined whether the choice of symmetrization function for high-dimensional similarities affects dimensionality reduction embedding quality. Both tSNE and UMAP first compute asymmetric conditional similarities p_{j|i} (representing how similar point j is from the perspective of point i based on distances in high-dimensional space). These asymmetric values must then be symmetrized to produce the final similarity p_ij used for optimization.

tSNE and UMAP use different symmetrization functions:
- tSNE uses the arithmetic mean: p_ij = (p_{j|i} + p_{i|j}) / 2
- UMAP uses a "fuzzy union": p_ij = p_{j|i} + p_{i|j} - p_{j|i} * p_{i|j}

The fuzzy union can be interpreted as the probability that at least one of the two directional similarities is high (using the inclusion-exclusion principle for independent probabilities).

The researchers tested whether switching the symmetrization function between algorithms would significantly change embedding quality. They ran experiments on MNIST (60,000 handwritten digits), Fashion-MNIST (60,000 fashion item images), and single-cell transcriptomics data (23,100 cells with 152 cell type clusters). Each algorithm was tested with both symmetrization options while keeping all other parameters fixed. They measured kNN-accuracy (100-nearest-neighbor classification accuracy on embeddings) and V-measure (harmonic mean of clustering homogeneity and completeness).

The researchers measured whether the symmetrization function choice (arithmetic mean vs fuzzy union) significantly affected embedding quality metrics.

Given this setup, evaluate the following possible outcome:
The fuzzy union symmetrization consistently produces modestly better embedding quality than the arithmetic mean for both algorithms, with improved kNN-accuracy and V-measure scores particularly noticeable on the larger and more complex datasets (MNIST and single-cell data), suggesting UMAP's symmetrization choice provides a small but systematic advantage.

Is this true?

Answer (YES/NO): NO